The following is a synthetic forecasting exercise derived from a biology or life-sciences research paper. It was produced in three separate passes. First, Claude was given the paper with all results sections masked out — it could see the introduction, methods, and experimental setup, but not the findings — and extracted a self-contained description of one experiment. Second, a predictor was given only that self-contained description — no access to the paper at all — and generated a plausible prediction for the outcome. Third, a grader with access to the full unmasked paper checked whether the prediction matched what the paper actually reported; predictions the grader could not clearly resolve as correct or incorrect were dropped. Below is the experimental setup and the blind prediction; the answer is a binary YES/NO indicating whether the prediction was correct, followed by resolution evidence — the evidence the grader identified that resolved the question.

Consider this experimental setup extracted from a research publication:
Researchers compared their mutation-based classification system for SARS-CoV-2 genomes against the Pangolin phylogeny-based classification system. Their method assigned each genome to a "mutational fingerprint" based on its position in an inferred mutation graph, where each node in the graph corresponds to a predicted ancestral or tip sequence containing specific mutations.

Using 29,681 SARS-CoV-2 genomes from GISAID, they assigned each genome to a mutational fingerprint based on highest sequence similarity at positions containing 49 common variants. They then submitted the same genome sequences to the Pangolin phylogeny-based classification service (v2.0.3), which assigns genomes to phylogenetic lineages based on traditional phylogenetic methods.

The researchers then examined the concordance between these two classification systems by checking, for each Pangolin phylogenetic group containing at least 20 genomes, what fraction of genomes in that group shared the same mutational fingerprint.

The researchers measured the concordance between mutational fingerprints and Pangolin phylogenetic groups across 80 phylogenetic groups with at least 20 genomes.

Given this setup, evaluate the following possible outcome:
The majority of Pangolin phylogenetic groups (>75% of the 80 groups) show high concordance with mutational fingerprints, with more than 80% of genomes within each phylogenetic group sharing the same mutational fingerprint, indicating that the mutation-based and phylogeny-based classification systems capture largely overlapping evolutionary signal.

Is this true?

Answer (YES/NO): YES